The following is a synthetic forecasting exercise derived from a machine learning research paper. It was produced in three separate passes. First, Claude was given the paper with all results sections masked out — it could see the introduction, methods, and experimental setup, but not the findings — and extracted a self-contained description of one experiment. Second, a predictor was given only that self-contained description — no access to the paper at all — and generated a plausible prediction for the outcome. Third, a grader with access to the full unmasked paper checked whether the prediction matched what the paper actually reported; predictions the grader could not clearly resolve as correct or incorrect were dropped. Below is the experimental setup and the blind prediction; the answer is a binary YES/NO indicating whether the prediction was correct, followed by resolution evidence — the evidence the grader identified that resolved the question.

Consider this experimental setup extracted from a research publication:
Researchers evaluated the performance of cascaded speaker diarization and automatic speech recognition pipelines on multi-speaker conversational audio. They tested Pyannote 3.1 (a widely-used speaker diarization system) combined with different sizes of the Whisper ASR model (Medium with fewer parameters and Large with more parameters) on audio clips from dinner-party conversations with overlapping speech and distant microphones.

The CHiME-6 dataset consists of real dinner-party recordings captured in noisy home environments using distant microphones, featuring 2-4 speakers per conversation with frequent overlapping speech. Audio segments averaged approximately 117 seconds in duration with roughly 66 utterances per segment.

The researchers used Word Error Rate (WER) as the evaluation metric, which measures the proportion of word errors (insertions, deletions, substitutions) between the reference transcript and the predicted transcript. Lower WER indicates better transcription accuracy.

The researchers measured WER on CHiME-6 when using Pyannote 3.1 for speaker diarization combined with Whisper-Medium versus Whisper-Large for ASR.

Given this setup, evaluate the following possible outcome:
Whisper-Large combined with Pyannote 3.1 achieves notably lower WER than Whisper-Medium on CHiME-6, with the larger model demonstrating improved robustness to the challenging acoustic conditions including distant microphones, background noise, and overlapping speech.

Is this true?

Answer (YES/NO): NO